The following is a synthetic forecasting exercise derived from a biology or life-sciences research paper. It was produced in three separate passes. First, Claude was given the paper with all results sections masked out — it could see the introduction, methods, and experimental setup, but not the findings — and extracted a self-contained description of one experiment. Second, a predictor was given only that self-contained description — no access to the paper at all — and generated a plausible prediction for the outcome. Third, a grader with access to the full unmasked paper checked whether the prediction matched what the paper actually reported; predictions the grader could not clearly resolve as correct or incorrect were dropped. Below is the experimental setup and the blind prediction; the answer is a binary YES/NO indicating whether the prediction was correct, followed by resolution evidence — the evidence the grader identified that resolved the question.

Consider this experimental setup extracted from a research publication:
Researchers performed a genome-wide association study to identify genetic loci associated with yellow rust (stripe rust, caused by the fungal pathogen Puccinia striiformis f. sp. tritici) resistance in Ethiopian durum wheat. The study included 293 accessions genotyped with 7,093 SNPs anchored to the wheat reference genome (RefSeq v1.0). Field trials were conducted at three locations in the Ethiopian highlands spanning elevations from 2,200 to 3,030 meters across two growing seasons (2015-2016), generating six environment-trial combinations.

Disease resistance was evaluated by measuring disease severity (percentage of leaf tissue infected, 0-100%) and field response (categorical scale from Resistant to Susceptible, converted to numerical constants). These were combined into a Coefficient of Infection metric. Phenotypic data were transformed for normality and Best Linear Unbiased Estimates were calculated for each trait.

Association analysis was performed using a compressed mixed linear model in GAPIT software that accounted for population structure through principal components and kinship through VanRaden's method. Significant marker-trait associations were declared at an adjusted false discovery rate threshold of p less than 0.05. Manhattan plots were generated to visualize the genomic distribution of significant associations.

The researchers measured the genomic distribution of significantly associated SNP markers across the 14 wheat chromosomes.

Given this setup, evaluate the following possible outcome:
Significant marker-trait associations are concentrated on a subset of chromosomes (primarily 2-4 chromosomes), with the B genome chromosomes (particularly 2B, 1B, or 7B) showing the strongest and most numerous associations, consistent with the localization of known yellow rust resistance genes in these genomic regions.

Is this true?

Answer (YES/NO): YES